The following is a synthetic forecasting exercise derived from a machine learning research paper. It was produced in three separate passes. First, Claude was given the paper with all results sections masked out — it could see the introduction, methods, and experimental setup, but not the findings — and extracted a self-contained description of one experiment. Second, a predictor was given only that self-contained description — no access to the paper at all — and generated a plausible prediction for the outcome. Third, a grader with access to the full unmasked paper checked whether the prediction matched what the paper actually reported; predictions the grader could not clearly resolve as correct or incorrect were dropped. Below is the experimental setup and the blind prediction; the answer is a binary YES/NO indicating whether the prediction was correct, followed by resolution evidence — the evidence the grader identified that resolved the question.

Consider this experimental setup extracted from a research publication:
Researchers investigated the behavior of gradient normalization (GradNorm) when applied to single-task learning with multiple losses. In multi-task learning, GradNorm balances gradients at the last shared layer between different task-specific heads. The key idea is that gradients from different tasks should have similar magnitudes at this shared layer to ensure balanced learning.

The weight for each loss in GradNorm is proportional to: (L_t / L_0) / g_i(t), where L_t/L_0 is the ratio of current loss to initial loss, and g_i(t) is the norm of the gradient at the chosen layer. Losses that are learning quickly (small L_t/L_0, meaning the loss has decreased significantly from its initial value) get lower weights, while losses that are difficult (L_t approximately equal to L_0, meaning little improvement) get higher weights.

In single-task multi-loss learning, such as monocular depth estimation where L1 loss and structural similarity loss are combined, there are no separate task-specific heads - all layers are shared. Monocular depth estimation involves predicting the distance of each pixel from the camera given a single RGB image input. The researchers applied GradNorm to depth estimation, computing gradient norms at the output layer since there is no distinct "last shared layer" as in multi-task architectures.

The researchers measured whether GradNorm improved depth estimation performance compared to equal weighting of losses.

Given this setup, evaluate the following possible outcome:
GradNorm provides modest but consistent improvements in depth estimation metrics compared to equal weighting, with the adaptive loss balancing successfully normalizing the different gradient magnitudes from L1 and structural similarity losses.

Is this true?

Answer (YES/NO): NO